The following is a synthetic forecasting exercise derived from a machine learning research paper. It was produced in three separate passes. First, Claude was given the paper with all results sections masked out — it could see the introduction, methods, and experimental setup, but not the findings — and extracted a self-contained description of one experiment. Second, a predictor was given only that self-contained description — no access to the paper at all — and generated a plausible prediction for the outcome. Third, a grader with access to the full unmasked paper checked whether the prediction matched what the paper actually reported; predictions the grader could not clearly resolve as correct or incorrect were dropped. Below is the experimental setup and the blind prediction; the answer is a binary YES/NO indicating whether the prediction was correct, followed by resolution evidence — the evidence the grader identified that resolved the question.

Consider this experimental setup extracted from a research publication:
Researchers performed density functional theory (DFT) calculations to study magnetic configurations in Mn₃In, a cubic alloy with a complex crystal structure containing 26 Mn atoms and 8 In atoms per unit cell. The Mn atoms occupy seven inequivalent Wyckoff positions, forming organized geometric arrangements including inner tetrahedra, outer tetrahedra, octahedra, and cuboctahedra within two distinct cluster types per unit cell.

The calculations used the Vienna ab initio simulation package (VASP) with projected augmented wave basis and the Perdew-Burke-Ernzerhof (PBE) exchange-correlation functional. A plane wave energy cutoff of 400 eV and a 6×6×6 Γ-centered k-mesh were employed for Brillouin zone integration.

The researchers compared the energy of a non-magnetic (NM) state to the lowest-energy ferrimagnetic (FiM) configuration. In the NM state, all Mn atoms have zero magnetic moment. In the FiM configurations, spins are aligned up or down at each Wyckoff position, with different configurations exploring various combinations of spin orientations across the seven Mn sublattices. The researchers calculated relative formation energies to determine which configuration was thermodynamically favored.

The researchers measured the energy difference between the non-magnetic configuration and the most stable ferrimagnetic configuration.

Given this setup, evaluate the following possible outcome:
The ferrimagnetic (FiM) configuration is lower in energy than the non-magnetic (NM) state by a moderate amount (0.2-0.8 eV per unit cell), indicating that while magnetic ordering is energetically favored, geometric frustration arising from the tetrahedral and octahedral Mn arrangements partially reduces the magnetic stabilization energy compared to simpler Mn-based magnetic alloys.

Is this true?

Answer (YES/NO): NO